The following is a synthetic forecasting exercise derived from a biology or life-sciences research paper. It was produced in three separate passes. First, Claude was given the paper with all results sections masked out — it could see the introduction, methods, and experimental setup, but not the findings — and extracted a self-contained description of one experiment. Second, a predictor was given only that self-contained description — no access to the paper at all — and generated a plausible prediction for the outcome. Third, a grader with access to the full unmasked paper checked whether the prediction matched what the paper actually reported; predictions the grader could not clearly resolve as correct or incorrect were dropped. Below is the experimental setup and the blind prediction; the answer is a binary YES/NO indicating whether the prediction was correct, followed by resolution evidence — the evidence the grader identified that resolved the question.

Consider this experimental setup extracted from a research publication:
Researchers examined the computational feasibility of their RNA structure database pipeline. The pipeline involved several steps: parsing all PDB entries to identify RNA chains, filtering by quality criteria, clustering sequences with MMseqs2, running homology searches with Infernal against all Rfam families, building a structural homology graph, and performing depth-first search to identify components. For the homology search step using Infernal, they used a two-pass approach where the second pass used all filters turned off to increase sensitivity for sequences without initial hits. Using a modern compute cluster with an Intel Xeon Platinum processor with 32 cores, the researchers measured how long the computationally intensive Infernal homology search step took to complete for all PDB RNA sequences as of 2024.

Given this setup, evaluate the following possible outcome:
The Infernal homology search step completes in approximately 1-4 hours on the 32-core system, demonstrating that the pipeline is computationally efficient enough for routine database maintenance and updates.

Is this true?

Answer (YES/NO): NO